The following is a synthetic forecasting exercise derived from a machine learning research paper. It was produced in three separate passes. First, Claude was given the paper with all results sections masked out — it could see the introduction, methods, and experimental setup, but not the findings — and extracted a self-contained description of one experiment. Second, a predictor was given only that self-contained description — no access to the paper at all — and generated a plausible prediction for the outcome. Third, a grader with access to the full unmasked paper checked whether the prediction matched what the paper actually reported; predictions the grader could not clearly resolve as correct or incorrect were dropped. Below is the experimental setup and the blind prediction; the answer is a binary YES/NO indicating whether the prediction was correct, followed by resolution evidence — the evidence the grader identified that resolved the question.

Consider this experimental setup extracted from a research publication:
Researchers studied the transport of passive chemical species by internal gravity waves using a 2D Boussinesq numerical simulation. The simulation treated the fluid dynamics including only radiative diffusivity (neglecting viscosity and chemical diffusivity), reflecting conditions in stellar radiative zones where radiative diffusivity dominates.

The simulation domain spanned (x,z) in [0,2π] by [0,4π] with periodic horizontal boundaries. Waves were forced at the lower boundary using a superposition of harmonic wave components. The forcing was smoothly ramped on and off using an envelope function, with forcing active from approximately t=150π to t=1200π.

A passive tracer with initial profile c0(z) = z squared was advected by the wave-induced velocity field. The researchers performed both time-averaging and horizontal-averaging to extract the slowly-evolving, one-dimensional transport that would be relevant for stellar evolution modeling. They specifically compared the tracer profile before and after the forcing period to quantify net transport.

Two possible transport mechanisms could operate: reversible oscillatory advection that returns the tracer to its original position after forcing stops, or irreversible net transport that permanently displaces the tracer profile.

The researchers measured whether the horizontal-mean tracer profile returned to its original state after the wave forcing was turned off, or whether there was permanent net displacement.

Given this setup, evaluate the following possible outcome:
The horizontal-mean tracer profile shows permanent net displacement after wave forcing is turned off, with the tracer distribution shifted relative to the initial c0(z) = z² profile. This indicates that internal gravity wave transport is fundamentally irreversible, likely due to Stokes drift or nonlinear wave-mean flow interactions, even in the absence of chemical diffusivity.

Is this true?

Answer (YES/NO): YES